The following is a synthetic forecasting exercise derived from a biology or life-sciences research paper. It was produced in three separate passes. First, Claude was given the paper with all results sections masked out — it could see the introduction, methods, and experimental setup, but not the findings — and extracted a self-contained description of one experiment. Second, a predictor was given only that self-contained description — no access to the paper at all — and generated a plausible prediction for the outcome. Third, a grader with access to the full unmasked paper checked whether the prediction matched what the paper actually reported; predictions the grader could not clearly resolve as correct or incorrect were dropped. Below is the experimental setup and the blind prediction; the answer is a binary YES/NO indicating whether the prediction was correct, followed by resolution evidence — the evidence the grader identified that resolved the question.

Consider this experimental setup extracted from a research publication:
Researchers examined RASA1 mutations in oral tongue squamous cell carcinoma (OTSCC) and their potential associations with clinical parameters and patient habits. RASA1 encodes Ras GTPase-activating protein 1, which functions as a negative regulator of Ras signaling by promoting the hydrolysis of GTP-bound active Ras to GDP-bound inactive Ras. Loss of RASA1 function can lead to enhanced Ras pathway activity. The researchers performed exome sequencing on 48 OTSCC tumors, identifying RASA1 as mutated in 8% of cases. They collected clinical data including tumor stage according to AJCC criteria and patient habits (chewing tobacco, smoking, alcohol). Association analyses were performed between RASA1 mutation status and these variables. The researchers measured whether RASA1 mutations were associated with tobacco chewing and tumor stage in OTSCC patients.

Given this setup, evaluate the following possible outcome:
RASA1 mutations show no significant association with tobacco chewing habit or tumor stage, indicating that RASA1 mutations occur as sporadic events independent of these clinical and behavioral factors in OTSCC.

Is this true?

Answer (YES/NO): NO